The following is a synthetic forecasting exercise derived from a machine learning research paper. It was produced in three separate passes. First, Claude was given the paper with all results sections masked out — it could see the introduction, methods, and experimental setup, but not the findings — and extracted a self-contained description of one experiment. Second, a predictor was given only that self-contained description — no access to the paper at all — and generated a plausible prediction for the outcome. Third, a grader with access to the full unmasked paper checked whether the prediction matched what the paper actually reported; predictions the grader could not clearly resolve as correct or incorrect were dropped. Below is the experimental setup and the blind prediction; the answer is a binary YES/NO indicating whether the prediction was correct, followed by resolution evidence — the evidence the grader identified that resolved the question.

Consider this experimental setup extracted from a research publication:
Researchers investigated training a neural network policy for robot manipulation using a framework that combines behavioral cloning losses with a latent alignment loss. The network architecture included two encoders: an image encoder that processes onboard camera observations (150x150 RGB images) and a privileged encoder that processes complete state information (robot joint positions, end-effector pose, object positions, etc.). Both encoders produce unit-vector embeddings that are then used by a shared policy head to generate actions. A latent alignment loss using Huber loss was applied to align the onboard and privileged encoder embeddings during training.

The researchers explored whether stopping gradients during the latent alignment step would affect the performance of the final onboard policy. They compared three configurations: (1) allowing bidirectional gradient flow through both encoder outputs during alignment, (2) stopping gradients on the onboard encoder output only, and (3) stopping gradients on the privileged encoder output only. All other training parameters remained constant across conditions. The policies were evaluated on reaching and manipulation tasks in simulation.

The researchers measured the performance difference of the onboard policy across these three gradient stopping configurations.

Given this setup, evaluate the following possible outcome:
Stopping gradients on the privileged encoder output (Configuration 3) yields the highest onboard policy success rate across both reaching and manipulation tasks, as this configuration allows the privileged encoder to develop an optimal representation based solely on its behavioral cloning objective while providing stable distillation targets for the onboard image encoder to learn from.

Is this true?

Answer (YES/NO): NO